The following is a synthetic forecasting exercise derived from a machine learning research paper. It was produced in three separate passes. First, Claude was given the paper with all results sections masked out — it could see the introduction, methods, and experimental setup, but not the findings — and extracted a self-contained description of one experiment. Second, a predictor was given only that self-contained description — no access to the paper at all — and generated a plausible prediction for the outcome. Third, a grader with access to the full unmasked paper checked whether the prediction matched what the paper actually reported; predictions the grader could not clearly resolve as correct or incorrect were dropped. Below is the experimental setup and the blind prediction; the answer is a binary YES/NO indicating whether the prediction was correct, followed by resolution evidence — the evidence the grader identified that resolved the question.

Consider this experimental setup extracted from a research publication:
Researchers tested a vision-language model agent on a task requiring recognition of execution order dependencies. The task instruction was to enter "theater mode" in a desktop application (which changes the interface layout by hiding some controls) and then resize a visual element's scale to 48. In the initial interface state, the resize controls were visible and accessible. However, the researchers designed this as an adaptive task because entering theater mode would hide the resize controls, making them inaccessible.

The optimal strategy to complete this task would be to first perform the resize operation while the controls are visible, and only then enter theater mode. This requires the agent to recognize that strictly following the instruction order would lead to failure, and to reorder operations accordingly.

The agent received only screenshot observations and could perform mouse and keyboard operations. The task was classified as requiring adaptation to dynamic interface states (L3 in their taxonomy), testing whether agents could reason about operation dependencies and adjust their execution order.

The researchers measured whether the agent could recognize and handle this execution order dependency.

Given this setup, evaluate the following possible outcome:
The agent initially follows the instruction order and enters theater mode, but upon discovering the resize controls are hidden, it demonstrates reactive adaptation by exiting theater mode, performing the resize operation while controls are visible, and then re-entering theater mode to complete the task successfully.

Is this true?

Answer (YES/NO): NO